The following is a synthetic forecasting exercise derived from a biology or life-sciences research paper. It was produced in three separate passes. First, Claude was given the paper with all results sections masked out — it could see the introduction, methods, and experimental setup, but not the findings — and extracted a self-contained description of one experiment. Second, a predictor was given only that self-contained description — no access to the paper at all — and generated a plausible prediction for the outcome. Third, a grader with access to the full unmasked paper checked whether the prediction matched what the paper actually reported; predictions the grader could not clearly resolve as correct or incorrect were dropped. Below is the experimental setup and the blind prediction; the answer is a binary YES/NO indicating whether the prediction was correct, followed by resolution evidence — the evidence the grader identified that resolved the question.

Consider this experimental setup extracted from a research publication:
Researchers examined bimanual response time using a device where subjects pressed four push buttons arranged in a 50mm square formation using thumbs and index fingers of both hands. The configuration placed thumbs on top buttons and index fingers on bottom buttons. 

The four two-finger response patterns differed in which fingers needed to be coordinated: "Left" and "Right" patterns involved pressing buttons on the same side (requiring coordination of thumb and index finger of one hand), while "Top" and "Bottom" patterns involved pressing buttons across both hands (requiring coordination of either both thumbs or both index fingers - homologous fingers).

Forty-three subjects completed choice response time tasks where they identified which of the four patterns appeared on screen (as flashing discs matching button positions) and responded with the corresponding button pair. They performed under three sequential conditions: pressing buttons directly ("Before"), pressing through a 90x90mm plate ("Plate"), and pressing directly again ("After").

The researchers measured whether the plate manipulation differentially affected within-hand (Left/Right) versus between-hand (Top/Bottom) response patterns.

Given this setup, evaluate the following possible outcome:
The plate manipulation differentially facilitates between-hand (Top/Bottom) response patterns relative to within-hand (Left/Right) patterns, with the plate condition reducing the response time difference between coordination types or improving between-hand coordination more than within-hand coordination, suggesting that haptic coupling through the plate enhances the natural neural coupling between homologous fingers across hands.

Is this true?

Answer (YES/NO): YES